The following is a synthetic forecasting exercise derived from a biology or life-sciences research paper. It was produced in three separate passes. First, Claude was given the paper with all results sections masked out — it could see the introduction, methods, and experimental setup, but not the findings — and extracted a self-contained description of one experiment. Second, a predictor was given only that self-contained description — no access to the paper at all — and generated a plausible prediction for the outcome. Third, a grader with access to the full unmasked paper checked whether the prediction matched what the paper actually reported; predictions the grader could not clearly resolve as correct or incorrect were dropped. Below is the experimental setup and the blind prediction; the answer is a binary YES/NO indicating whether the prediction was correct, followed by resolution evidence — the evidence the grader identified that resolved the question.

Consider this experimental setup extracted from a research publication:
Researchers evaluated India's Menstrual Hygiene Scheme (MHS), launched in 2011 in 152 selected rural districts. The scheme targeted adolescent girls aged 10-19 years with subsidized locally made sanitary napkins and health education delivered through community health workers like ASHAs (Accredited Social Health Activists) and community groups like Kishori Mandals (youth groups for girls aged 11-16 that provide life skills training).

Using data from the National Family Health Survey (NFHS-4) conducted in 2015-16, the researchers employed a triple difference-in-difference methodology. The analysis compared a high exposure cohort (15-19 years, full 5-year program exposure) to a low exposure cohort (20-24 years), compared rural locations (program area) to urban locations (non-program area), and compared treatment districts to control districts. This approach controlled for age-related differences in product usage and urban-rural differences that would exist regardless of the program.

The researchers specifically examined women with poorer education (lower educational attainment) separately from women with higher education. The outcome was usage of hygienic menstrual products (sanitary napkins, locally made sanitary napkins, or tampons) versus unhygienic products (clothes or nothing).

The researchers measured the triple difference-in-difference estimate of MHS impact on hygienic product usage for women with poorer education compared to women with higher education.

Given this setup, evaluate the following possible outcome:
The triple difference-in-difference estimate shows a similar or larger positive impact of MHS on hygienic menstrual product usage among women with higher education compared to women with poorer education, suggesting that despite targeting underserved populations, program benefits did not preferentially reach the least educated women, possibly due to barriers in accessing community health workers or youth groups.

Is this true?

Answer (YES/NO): NO